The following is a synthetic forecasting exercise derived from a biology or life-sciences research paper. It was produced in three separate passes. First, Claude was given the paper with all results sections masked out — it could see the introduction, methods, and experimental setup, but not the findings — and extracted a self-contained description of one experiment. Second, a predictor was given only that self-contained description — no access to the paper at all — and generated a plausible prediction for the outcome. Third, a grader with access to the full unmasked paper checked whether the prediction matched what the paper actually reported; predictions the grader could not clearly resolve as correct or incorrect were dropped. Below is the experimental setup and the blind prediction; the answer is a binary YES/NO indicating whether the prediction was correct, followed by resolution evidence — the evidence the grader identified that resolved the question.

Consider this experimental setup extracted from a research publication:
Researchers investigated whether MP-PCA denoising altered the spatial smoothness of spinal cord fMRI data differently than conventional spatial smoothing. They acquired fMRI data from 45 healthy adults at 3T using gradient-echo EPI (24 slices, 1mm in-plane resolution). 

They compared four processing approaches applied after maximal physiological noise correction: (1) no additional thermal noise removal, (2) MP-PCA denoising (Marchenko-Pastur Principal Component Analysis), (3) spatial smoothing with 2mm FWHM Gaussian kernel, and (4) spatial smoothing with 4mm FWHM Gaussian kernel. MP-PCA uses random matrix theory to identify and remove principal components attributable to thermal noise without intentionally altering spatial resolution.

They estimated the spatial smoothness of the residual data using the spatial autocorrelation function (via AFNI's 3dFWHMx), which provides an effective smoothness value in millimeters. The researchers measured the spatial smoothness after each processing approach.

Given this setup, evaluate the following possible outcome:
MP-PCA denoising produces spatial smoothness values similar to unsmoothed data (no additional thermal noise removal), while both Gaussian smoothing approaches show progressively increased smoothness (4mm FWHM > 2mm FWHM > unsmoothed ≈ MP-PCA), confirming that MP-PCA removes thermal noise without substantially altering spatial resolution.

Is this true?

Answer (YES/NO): NO